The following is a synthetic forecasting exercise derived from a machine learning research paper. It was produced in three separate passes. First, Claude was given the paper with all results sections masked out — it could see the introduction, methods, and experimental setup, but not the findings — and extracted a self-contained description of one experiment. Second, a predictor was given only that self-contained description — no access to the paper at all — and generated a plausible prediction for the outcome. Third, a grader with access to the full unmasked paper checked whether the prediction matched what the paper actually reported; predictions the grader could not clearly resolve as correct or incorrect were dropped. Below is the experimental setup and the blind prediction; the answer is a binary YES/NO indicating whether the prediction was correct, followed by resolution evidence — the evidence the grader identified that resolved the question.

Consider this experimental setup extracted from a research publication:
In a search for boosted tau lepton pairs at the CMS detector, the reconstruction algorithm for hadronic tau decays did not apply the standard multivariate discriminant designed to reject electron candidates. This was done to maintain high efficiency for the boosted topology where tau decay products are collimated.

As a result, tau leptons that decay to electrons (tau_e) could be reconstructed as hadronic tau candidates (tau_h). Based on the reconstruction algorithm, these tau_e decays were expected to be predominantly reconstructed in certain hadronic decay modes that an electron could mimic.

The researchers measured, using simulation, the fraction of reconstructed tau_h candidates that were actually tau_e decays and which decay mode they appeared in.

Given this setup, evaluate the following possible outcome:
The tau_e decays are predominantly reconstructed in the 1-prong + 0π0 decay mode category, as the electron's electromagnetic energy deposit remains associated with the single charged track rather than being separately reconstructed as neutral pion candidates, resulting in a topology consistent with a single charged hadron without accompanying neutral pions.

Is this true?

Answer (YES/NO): YES